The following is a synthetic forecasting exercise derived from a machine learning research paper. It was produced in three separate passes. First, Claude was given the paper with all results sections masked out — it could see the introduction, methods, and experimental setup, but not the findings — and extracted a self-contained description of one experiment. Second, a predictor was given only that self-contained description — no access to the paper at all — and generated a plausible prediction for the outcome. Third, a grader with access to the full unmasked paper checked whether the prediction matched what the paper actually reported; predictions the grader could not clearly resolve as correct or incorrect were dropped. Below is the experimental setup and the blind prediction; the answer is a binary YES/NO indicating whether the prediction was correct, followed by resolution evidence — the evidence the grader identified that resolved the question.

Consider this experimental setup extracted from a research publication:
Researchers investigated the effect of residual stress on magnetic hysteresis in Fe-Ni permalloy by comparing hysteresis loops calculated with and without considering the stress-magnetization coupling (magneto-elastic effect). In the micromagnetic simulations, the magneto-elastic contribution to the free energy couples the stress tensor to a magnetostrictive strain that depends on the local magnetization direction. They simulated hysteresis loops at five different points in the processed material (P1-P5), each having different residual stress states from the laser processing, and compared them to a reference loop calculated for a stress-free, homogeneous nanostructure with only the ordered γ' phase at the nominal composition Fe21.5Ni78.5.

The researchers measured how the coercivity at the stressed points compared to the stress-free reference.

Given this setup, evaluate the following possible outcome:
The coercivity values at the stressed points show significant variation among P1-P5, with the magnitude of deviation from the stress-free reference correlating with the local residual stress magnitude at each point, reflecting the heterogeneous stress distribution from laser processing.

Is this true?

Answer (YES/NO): NO